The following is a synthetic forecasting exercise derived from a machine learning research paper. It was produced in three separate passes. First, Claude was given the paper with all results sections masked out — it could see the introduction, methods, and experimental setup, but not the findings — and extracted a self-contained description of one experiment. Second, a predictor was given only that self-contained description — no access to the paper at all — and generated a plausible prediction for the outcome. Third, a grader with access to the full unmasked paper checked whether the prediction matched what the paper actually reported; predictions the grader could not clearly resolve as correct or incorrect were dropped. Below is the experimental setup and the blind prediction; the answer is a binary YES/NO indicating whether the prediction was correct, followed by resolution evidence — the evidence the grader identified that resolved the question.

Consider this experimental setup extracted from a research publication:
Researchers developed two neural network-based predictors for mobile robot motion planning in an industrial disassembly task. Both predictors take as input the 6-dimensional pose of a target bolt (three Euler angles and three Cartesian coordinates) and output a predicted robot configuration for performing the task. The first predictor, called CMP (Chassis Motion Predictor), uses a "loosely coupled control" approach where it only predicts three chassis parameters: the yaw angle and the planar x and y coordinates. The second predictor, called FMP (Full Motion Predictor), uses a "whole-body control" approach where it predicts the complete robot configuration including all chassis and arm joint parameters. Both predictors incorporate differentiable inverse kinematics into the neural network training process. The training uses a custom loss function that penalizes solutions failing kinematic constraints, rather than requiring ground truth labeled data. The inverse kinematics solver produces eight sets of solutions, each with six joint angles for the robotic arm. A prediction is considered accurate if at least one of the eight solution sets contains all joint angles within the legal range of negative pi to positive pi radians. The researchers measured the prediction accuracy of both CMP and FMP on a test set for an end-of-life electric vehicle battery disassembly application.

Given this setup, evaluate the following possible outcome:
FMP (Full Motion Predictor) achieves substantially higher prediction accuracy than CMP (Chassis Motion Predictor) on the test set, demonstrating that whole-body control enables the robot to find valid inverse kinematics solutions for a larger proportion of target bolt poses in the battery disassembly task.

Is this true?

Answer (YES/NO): NO